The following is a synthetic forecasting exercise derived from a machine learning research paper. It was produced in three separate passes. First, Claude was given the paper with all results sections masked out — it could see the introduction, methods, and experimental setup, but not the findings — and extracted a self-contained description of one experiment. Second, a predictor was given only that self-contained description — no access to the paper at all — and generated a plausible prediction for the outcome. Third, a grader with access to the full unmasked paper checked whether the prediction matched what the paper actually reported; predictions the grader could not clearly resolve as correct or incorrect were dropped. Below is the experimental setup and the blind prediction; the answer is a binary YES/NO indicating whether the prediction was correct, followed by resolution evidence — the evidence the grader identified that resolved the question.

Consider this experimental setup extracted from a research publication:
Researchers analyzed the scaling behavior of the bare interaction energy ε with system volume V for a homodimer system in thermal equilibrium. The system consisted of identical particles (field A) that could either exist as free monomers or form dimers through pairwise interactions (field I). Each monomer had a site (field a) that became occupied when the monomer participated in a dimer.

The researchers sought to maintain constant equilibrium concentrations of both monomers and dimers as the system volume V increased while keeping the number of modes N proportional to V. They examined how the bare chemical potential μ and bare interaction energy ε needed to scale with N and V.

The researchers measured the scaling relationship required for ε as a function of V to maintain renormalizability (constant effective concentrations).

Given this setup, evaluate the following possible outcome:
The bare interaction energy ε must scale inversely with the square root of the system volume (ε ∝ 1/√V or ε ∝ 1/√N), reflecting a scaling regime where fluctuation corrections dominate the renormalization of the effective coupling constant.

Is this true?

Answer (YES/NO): NO